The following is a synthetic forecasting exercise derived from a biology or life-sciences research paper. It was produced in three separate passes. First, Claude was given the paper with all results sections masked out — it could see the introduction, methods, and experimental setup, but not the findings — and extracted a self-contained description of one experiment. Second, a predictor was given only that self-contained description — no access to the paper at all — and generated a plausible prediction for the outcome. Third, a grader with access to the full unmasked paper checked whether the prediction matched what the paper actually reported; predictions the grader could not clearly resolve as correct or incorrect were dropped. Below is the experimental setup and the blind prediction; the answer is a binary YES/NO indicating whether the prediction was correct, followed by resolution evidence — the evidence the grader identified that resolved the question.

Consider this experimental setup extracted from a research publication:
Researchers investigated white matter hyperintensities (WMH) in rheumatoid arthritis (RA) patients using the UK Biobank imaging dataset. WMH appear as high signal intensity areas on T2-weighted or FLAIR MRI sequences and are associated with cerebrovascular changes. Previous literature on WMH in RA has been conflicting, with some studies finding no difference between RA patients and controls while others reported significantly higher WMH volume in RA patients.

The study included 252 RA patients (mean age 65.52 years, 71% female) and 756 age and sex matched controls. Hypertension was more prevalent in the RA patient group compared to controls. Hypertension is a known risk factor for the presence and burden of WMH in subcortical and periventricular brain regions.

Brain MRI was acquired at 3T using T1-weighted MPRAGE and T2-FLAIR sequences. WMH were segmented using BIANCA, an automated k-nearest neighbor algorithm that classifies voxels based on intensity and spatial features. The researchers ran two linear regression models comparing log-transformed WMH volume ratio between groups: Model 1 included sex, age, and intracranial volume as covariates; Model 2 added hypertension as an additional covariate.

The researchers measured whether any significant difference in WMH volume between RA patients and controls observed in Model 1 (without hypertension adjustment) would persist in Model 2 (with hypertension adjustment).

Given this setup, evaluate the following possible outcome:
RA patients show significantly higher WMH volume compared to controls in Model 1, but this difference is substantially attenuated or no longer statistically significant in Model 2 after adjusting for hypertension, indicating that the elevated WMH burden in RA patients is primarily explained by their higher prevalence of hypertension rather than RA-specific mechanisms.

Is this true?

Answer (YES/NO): NO